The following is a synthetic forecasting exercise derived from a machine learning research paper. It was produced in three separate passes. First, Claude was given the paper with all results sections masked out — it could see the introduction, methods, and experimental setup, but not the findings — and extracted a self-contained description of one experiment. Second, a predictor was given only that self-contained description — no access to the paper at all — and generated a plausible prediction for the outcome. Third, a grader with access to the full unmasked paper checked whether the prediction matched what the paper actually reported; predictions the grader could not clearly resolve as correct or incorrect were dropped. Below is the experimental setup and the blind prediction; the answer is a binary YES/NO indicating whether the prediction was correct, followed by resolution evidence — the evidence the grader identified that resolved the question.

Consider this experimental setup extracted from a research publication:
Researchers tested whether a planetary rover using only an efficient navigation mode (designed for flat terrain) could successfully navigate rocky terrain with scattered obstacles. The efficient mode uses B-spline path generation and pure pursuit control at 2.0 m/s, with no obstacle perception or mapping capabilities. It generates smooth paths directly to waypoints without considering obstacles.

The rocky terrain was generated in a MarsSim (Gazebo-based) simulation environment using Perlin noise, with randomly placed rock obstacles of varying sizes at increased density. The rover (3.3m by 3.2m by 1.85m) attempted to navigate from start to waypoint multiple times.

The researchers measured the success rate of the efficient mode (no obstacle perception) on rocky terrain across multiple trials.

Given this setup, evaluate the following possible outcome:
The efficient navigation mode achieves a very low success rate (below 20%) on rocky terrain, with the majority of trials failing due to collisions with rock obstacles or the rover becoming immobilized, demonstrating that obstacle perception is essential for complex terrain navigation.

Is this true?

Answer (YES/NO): NO